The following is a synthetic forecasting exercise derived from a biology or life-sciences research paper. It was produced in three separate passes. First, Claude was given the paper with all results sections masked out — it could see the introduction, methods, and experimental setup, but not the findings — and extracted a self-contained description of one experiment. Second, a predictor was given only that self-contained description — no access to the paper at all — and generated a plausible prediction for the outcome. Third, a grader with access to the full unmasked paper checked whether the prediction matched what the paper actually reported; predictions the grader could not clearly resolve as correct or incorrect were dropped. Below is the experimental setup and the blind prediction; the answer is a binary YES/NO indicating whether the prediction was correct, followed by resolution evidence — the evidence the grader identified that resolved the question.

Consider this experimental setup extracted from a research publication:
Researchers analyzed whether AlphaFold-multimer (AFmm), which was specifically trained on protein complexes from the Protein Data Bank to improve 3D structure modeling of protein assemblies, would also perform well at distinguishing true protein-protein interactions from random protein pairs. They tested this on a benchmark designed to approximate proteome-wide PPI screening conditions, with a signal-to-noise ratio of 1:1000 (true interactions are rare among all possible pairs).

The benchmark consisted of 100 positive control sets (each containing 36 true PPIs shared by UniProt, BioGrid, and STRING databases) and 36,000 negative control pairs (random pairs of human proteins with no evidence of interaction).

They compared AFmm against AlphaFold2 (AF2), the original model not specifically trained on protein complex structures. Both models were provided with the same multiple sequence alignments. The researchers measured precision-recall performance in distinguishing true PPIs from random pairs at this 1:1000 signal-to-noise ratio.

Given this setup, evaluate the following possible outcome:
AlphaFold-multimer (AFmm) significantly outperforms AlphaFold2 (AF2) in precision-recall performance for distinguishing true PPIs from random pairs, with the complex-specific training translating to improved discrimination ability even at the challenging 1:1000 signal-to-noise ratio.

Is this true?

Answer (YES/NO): NO